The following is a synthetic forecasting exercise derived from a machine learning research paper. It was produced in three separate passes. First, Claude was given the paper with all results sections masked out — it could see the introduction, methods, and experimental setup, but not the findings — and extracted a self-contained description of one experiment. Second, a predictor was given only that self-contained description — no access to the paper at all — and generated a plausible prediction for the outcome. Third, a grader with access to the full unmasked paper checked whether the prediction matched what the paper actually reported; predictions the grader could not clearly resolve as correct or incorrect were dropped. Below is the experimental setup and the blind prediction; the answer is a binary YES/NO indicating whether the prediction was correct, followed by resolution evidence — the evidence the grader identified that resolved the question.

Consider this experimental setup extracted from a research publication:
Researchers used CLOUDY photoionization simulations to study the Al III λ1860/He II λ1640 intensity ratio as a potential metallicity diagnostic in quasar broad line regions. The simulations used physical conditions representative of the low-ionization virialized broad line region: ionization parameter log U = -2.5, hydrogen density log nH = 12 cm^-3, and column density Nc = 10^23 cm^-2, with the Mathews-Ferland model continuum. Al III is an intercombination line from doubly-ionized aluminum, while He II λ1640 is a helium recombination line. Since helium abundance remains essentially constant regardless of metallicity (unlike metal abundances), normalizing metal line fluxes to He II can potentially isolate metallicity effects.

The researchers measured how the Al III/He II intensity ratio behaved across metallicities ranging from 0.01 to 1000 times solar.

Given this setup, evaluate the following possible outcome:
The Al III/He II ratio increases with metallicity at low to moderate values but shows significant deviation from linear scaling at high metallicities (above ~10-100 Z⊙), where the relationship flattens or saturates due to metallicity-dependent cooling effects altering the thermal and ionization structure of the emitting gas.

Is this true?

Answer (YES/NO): NO